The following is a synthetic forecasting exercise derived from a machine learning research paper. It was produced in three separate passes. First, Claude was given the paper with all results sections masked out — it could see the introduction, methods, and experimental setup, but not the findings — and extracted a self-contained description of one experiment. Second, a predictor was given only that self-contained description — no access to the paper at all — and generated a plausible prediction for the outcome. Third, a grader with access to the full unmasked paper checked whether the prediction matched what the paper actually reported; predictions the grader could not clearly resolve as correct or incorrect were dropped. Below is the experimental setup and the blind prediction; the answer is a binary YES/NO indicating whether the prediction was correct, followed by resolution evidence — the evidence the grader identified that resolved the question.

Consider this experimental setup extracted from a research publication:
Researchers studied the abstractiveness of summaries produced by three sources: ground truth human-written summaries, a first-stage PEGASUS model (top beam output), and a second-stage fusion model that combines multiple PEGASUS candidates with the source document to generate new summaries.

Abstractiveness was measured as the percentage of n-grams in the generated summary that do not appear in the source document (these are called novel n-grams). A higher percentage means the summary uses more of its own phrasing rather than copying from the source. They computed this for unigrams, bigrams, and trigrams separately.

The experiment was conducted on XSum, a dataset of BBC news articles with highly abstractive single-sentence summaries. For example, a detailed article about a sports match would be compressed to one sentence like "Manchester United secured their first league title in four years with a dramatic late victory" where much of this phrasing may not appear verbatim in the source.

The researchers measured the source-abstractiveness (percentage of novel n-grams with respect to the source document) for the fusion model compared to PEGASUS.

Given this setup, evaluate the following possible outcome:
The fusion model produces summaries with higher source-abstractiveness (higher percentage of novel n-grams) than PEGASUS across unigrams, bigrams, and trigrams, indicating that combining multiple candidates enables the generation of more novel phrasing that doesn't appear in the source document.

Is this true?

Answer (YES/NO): NO